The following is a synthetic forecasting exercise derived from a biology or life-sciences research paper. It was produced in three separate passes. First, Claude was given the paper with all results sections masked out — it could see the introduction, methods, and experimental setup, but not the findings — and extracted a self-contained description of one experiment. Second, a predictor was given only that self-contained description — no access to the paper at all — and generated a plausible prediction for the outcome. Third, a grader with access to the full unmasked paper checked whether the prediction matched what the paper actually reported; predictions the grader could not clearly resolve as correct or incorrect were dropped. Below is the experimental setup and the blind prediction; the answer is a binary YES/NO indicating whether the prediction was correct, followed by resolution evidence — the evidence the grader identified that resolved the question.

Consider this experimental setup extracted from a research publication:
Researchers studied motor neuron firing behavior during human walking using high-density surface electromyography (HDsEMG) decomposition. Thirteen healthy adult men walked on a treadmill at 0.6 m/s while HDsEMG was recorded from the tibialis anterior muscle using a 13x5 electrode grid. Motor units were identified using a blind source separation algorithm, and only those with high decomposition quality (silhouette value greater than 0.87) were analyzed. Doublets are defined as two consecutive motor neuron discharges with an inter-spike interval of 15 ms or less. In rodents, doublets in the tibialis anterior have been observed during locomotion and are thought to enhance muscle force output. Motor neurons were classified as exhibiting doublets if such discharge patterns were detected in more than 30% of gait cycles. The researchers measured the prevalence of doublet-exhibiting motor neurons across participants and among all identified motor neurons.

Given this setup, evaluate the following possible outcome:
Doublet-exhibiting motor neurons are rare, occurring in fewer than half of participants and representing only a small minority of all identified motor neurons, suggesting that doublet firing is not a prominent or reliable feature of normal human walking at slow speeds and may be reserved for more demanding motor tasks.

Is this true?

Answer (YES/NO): NO